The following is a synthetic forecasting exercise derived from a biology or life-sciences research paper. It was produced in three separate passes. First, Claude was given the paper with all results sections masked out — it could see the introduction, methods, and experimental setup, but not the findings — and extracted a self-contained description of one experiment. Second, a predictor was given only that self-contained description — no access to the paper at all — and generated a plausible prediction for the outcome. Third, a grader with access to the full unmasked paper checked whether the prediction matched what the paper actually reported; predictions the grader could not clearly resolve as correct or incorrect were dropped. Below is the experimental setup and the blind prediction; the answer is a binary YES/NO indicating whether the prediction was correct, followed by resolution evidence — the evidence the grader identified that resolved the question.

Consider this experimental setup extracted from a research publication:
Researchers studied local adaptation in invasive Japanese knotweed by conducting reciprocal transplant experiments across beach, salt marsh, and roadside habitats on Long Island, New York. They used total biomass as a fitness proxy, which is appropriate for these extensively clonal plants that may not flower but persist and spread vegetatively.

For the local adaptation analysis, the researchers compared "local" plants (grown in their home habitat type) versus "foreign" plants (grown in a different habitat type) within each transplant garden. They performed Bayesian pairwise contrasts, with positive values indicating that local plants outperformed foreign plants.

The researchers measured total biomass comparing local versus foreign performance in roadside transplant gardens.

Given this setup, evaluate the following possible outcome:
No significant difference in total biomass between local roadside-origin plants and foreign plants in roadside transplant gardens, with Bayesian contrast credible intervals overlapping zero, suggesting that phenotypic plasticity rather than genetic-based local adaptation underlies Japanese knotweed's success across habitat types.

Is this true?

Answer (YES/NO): YES